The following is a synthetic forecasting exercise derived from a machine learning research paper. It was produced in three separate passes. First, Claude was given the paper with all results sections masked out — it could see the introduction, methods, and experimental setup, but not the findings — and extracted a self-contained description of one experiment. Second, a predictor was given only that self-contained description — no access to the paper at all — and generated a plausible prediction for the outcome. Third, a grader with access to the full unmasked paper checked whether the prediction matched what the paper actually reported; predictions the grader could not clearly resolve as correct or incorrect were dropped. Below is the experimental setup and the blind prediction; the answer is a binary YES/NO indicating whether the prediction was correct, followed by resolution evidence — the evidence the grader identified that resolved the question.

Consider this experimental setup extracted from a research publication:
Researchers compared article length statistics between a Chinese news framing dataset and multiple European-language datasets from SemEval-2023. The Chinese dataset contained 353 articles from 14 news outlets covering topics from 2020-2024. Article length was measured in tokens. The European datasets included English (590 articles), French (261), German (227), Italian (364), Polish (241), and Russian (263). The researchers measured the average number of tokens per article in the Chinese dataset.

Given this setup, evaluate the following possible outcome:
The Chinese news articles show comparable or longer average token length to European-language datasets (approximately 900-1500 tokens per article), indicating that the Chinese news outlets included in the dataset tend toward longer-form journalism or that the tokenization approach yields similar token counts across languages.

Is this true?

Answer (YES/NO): NO